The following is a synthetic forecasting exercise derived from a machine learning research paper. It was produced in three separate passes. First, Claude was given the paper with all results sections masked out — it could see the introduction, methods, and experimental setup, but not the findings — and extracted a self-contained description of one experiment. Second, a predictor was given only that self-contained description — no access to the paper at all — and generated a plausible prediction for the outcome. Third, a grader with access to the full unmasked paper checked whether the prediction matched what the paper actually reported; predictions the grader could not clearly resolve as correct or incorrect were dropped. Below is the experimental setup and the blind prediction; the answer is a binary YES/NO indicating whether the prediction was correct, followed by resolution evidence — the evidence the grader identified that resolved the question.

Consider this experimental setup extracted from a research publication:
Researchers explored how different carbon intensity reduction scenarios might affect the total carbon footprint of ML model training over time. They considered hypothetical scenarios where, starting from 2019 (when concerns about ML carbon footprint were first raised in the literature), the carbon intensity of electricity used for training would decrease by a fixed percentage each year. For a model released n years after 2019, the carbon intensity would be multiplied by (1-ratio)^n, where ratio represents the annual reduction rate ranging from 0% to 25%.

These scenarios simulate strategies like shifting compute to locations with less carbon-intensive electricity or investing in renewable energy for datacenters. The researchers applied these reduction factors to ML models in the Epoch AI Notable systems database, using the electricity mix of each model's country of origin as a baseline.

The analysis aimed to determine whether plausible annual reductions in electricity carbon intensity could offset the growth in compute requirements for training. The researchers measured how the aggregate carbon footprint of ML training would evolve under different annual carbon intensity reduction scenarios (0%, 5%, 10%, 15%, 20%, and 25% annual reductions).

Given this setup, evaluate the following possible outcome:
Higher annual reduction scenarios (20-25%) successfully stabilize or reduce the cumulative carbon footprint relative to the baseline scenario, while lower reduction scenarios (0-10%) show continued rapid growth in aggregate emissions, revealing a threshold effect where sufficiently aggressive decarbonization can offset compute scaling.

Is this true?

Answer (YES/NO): NO